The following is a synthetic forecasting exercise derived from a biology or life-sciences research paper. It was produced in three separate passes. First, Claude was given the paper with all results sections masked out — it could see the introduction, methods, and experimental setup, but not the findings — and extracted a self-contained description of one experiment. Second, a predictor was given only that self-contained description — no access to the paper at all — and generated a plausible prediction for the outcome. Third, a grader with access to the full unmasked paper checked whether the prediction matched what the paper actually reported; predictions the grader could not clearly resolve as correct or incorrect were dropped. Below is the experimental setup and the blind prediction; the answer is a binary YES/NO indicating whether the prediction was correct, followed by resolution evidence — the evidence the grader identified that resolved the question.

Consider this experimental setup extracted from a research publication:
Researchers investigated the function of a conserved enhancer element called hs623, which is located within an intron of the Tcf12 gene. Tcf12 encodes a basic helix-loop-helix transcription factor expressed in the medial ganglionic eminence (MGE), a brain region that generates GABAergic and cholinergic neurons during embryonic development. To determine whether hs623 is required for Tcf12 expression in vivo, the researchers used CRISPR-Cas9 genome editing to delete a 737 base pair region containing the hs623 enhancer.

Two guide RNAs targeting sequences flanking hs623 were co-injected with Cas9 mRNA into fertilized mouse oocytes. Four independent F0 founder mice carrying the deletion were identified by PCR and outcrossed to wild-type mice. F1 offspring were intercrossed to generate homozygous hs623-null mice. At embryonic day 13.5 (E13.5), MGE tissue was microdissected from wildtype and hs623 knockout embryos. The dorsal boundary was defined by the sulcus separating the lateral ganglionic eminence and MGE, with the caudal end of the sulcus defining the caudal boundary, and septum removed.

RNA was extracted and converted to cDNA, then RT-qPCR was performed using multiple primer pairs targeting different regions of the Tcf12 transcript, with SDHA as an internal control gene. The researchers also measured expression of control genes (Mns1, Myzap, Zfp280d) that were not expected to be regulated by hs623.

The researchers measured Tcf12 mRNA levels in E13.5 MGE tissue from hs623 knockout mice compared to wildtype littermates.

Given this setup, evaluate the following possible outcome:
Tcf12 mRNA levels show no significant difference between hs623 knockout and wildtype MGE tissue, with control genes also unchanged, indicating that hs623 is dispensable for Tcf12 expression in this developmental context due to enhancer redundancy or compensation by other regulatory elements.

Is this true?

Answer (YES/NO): NO